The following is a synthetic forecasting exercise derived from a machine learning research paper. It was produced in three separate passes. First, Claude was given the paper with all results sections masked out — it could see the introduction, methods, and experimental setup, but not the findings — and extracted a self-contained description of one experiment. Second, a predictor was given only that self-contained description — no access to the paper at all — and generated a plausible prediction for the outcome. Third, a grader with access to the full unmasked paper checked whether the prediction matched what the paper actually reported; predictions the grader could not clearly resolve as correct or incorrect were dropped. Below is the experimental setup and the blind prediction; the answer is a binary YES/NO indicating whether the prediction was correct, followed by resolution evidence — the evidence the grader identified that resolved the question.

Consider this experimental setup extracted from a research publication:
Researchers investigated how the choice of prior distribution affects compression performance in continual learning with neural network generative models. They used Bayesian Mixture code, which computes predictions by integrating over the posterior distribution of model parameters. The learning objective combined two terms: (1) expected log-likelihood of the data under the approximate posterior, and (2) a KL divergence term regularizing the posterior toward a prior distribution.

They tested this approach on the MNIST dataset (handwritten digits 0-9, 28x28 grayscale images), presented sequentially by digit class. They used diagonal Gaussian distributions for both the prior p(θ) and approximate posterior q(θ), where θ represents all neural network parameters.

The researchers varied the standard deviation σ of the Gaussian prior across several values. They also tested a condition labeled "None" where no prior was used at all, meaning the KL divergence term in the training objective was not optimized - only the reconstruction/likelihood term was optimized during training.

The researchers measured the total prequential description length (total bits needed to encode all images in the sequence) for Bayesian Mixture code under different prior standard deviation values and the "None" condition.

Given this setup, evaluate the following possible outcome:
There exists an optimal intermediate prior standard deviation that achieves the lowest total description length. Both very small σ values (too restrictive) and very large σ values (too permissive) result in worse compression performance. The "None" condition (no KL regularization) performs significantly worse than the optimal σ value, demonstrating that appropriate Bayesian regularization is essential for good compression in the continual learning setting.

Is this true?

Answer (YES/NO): NO